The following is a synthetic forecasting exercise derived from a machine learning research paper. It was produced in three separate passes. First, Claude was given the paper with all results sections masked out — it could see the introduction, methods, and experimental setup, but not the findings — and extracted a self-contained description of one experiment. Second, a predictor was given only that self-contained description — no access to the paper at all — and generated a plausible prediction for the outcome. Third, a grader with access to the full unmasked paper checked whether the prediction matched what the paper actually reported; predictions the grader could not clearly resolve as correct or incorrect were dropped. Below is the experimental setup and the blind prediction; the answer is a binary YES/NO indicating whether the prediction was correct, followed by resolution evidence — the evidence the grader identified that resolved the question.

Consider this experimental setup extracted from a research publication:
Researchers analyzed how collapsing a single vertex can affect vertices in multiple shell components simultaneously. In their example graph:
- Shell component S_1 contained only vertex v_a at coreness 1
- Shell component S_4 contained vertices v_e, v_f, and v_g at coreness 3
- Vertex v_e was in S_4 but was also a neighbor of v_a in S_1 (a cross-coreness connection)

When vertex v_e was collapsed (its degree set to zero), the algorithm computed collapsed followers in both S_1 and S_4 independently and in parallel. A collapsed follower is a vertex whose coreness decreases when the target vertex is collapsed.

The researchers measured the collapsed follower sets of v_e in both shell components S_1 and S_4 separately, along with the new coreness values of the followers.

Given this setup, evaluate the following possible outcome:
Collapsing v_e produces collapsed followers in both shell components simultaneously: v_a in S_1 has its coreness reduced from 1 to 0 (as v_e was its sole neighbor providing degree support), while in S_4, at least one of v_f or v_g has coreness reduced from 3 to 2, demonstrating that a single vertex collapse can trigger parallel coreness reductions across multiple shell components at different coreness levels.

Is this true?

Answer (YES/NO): YES